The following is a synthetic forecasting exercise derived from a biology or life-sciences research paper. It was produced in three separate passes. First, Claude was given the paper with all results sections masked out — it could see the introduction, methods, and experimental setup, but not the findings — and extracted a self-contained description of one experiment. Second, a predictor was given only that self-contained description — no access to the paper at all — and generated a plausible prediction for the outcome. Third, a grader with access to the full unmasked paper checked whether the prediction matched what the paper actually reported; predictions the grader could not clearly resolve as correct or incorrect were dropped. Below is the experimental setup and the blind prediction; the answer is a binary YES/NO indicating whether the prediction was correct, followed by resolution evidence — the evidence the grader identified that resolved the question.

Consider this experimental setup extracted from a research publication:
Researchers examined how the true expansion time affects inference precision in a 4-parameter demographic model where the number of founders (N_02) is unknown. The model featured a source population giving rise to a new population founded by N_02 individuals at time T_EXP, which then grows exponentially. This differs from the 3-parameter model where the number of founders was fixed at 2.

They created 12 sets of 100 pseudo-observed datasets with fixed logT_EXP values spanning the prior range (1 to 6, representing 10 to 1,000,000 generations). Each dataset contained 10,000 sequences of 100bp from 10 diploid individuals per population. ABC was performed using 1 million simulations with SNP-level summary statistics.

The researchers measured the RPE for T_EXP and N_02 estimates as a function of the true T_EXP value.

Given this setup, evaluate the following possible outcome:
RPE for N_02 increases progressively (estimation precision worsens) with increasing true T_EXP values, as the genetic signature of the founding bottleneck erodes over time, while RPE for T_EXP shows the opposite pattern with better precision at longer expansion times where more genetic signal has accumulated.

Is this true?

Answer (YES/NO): NO